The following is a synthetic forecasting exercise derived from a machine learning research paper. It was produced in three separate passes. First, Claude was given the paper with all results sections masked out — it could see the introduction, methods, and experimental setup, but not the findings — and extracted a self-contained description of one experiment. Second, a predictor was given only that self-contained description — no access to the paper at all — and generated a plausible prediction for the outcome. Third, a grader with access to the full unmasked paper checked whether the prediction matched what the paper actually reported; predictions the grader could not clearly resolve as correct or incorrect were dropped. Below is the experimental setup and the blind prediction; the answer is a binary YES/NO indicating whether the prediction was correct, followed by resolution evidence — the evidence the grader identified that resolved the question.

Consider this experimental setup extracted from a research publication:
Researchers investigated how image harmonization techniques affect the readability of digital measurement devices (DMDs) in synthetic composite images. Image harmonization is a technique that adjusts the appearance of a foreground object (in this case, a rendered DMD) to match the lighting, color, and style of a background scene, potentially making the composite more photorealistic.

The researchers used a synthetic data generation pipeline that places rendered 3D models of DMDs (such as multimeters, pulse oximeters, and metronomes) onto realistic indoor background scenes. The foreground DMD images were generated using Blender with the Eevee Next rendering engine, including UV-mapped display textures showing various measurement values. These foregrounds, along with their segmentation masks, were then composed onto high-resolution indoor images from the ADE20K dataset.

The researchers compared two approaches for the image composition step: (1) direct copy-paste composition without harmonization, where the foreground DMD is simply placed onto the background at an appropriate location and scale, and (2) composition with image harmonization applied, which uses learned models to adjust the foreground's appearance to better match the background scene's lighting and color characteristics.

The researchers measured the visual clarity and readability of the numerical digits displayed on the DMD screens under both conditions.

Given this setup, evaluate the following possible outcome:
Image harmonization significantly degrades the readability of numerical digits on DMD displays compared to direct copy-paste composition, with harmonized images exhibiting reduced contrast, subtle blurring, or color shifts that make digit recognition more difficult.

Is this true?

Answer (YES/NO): YES